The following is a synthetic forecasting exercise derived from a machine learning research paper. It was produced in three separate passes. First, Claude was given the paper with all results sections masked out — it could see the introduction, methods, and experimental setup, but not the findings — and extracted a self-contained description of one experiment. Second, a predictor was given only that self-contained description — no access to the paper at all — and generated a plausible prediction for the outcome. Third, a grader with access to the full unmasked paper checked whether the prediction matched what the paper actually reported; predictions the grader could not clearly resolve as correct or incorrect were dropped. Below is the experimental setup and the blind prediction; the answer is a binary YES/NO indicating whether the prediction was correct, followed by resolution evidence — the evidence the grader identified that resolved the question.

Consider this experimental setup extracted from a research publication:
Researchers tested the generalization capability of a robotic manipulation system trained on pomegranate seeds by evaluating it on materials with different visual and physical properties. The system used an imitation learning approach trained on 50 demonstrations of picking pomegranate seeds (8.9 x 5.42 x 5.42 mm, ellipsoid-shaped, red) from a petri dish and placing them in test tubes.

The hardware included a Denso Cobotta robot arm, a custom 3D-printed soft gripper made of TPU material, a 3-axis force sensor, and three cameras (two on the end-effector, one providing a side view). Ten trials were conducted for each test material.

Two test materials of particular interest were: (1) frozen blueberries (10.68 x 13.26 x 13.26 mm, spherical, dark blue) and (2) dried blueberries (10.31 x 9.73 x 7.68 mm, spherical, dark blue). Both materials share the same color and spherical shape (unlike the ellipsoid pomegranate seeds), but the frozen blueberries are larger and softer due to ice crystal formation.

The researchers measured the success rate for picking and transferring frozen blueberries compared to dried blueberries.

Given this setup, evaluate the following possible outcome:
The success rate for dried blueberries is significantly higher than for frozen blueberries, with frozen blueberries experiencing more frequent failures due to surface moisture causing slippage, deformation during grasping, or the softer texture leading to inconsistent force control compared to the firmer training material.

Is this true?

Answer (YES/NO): NO